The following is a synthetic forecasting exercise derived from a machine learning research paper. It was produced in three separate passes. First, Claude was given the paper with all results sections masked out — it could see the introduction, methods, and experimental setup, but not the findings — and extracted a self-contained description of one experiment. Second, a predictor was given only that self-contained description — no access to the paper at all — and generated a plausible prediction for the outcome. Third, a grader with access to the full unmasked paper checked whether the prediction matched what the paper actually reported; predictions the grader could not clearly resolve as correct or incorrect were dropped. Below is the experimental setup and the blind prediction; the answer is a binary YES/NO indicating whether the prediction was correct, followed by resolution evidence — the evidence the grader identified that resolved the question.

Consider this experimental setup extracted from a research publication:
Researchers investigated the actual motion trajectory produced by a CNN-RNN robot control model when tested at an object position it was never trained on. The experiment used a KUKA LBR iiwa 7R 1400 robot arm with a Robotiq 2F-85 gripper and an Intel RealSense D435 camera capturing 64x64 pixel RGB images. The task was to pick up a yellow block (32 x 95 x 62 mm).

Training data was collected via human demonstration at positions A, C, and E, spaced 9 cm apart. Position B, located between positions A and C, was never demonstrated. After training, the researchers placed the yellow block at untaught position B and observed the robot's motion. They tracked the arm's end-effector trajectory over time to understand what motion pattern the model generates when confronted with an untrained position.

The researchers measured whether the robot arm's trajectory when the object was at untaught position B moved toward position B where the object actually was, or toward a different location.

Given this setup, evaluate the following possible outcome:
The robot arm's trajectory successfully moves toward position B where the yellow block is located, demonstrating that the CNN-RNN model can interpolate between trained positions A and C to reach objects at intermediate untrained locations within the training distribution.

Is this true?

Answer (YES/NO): NO